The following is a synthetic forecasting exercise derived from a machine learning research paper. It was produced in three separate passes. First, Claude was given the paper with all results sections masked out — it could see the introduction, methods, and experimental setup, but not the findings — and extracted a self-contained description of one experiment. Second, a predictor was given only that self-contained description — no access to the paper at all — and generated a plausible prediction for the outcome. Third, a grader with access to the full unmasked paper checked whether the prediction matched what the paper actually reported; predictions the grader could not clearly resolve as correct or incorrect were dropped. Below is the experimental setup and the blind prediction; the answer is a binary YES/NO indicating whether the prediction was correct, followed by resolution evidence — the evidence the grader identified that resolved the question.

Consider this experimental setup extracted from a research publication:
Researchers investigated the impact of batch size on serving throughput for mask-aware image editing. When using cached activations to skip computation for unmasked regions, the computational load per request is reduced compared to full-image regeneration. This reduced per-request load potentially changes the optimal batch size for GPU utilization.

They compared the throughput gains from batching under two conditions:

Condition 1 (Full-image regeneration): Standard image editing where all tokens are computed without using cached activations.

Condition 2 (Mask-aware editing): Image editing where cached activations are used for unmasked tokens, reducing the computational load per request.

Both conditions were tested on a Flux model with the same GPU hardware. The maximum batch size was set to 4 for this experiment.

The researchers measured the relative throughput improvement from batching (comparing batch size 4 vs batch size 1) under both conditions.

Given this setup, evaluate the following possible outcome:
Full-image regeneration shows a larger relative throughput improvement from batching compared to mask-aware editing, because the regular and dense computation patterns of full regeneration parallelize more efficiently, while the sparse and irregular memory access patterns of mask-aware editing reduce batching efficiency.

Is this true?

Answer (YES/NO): NO